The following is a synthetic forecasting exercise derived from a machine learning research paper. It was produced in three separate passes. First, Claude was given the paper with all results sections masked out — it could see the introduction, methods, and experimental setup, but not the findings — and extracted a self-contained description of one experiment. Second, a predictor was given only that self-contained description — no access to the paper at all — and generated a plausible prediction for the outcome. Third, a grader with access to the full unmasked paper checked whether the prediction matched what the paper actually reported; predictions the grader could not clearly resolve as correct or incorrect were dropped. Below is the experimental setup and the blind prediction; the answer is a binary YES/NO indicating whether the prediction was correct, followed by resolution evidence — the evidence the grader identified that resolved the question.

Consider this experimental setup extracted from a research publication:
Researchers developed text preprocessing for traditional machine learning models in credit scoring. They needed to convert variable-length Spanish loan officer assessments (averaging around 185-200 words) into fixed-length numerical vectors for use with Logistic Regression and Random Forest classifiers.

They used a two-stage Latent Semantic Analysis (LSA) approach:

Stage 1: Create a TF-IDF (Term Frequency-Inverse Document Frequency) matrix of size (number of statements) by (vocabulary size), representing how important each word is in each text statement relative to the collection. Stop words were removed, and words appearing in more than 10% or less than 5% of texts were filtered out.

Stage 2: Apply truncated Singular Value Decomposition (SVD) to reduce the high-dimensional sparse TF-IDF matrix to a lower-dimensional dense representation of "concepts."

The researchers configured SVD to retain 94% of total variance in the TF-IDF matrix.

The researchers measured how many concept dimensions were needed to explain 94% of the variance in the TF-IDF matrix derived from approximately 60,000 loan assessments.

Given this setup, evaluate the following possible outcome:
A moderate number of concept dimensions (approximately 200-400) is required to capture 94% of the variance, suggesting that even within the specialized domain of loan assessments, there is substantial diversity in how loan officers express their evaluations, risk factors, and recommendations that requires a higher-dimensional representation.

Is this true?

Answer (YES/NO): YES